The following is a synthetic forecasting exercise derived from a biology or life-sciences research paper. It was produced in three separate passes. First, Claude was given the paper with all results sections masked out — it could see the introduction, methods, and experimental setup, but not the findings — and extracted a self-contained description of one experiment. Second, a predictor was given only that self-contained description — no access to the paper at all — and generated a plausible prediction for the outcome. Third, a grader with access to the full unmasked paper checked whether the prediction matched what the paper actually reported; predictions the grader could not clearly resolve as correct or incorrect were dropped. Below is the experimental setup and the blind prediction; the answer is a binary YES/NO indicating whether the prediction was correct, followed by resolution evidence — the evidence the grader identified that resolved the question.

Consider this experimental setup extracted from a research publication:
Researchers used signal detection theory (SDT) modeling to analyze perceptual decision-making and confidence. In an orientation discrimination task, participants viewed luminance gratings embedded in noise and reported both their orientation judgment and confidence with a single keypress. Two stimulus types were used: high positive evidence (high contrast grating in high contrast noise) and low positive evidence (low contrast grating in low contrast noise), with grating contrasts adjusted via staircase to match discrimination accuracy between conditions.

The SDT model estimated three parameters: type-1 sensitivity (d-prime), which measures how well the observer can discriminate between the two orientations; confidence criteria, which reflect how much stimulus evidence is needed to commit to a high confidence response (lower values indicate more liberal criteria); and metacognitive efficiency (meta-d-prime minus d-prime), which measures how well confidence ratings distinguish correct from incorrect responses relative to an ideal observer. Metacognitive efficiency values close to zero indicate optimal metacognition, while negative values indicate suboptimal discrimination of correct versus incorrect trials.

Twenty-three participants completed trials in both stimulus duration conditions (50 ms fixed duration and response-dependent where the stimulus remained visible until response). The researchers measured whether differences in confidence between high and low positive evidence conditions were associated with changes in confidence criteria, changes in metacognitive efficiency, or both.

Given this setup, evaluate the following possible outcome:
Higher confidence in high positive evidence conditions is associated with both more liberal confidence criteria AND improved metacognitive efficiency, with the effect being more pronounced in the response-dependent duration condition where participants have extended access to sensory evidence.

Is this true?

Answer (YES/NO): NO